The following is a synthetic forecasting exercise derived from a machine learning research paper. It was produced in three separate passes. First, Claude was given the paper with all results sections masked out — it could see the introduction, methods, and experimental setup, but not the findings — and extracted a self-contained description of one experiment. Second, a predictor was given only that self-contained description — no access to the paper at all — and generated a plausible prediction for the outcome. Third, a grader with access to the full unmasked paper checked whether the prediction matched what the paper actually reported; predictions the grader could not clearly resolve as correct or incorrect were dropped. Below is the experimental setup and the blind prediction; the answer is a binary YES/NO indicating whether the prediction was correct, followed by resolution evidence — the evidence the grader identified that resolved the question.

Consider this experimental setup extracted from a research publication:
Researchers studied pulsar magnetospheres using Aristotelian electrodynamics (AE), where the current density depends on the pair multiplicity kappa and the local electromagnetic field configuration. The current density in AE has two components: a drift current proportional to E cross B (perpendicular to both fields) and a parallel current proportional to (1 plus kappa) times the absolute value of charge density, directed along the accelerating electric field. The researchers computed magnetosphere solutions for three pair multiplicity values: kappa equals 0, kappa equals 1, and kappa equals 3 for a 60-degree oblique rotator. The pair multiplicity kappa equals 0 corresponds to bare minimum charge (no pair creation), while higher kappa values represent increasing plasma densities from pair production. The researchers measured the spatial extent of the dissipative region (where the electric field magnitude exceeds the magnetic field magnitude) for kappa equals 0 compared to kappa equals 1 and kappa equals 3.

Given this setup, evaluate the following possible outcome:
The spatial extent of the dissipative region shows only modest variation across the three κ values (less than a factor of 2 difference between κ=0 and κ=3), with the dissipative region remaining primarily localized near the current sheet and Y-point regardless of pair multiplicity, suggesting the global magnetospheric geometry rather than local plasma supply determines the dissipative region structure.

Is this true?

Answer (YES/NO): NO